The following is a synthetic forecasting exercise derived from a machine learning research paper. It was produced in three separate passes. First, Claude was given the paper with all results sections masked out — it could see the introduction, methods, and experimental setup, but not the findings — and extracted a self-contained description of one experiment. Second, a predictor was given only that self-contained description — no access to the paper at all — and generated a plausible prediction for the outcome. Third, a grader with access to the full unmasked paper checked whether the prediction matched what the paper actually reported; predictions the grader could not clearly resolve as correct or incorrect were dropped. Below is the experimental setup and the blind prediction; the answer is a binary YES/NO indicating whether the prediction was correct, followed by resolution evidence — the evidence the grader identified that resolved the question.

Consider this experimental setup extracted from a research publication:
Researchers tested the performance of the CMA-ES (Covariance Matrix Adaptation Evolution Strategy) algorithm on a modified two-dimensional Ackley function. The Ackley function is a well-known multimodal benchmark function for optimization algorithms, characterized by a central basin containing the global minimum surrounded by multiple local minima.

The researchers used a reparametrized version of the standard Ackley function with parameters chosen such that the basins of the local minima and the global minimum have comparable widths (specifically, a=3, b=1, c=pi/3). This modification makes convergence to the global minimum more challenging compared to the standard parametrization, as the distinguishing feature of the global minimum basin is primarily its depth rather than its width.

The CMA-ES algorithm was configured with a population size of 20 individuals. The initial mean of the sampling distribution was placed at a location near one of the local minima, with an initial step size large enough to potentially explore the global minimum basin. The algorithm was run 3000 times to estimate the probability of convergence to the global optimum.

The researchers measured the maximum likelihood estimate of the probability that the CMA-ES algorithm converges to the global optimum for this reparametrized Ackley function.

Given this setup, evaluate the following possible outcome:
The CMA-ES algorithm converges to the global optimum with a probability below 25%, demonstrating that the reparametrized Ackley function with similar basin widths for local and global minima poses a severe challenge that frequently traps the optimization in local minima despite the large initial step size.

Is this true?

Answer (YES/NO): NO